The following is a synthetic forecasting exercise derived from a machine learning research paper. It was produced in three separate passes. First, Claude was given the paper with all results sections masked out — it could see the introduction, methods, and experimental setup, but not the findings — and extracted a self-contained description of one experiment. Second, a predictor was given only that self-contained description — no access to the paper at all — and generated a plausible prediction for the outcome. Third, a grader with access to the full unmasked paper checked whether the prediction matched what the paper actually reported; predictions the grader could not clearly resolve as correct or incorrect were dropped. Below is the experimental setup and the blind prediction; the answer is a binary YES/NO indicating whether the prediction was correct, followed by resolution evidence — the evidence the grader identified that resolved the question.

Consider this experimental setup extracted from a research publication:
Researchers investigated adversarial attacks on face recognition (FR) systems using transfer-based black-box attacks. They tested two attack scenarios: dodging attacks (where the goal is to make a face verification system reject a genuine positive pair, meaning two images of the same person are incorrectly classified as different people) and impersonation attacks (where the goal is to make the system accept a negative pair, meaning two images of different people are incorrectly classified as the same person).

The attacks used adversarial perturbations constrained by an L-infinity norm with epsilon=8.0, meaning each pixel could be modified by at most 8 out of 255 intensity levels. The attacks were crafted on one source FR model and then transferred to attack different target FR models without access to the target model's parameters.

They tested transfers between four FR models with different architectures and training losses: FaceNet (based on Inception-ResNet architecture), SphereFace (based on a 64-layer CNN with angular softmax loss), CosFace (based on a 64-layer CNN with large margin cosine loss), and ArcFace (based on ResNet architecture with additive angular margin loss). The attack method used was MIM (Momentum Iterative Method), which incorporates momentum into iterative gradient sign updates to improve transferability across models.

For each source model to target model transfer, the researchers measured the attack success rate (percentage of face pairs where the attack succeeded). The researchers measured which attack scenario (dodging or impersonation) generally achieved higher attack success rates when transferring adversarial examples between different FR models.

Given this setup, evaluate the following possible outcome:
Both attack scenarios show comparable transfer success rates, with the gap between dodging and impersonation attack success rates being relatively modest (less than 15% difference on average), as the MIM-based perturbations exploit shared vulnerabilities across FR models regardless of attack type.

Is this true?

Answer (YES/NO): NO